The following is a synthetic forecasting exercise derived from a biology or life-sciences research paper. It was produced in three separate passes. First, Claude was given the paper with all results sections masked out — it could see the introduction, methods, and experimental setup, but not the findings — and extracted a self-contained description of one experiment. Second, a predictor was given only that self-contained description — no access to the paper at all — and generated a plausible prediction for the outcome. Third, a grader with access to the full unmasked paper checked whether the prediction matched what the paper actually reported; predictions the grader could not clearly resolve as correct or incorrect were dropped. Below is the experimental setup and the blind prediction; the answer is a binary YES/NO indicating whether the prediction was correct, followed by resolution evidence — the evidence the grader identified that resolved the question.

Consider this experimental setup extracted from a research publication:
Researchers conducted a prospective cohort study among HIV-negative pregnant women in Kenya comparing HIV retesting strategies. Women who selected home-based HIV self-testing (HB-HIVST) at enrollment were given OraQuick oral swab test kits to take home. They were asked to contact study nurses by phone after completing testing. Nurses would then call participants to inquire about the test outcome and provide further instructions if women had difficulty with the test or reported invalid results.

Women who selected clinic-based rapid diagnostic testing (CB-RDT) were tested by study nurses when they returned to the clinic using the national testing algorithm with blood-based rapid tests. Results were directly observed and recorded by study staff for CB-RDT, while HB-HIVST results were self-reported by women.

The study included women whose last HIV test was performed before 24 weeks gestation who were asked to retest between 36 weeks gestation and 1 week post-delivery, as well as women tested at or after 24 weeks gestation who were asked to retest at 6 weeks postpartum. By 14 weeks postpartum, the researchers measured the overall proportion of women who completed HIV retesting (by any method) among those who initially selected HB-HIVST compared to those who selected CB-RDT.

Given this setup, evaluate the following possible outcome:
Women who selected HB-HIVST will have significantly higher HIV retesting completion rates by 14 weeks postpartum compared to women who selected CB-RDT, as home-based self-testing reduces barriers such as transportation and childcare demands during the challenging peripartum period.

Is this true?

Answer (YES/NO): NO